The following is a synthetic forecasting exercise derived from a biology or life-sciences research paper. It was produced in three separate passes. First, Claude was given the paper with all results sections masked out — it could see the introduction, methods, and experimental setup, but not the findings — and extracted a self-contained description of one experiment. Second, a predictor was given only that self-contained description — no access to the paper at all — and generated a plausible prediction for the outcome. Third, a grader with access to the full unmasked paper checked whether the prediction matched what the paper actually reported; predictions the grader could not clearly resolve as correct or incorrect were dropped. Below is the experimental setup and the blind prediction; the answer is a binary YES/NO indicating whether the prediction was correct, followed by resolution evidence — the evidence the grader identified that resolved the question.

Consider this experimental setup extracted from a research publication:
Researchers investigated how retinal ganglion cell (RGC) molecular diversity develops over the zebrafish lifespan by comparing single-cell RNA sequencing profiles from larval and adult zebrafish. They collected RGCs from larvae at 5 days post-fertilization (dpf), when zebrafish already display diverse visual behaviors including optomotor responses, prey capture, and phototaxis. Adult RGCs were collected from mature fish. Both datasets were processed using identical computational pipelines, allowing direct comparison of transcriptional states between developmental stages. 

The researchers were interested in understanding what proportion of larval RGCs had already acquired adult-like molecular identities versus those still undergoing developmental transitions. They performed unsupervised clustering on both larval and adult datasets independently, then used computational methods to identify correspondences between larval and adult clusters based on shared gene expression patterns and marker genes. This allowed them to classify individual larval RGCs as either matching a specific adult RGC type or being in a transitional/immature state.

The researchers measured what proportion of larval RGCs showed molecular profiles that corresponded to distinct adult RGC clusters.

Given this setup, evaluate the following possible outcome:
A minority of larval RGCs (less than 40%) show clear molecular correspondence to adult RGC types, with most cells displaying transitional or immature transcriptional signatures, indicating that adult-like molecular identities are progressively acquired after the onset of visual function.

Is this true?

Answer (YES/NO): NO